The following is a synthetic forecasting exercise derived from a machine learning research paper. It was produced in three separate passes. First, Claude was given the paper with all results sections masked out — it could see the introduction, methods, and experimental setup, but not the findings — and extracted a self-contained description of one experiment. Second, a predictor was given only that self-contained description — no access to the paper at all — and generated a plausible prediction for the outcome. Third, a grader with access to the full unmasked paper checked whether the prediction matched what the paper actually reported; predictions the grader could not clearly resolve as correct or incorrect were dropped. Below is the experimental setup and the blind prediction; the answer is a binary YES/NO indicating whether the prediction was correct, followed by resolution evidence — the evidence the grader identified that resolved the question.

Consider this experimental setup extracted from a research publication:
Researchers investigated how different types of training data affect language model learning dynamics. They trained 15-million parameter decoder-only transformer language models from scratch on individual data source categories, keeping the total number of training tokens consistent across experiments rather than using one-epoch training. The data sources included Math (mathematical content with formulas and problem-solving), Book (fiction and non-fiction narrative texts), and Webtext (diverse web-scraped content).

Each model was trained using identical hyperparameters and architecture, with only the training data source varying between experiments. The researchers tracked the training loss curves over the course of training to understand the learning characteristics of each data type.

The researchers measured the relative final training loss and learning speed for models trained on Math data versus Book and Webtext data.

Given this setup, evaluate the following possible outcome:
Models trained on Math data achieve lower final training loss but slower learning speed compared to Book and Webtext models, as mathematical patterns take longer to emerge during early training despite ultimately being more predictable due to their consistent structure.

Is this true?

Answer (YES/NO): NO